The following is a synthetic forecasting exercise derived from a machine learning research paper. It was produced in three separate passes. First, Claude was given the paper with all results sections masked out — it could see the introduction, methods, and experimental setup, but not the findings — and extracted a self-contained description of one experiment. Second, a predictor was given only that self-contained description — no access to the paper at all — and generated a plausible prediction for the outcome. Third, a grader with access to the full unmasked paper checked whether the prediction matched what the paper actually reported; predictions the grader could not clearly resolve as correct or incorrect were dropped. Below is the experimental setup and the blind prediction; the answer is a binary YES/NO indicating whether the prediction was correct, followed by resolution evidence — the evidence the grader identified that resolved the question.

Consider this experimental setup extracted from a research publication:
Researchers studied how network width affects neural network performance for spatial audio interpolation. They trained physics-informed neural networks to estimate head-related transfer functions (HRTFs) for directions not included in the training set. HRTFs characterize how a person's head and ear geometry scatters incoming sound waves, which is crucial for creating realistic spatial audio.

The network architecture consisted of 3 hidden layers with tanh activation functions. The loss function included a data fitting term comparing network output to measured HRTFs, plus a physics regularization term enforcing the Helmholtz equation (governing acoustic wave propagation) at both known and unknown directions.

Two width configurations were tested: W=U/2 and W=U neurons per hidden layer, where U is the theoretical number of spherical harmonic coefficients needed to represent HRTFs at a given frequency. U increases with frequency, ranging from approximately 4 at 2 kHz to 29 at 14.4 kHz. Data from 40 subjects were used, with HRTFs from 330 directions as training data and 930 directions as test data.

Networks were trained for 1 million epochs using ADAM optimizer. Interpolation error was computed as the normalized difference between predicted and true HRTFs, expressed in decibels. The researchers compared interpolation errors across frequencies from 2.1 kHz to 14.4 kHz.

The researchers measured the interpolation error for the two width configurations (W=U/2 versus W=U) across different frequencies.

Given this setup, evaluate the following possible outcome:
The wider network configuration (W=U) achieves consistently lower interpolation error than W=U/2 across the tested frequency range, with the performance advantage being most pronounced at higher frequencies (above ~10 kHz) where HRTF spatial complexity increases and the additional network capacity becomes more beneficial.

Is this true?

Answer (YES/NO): NO